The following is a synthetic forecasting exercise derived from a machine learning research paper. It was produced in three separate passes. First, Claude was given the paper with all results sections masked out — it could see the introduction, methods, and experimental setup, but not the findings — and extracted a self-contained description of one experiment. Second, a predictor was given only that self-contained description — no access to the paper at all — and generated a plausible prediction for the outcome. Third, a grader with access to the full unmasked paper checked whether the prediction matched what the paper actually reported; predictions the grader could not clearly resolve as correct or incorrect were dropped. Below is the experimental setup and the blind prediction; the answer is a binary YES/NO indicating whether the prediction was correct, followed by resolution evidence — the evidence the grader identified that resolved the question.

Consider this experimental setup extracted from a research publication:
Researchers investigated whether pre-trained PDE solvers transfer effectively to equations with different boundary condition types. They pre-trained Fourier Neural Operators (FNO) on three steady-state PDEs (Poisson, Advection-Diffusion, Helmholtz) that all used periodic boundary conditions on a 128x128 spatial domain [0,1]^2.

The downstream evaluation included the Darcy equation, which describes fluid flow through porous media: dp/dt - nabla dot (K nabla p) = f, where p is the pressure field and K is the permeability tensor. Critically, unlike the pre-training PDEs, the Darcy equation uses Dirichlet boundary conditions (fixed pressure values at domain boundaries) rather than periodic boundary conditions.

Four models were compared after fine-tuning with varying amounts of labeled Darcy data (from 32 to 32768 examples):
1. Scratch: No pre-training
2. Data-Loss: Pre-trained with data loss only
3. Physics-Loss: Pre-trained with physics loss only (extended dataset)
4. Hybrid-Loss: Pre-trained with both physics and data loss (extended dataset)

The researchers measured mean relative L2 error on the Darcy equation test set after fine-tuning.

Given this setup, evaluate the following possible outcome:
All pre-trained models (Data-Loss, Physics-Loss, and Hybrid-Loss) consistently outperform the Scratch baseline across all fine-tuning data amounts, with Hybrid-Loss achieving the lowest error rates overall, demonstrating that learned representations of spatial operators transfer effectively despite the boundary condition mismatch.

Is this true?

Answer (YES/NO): NO